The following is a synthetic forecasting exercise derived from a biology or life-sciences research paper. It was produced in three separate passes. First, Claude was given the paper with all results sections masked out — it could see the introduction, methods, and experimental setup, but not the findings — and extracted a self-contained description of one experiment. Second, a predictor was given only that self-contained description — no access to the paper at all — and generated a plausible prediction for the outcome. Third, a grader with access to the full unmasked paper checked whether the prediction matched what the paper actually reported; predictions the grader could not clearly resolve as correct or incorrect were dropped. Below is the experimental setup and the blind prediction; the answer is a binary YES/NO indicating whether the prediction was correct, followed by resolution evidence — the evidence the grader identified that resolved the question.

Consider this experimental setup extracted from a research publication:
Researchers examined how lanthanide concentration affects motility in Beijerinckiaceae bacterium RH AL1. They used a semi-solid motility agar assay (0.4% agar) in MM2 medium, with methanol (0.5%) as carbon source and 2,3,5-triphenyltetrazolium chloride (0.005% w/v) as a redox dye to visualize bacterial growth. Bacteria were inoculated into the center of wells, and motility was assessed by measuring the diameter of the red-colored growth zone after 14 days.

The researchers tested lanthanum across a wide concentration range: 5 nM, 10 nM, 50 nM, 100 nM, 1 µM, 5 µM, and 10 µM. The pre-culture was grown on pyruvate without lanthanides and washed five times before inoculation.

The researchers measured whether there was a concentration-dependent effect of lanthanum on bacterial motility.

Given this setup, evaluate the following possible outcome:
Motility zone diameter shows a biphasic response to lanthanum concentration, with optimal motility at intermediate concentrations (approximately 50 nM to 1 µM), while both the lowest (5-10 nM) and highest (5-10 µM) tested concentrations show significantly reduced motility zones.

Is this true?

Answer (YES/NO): NO